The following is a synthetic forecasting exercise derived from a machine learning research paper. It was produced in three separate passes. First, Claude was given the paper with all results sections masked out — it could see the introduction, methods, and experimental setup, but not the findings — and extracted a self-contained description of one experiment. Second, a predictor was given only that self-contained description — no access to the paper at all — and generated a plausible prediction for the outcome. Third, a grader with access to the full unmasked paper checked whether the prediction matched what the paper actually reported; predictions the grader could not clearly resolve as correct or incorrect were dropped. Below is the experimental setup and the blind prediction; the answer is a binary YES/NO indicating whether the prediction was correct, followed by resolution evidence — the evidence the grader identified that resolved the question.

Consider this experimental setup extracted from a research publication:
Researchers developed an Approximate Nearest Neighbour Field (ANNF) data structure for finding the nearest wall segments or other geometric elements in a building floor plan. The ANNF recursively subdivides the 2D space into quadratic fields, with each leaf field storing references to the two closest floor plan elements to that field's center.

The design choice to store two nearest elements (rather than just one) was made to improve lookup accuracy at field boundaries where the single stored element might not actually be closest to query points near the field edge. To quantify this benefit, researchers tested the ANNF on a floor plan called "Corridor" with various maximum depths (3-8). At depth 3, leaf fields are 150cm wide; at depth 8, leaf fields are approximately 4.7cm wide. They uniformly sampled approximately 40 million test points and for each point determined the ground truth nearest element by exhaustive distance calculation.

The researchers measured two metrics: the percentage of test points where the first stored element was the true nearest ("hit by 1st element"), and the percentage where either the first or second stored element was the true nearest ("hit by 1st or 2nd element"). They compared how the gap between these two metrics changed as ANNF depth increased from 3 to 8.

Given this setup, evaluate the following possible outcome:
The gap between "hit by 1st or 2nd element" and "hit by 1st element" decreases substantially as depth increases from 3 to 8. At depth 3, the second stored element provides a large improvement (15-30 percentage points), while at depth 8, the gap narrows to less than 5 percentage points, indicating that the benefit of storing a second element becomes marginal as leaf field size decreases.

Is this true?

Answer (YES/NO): NO